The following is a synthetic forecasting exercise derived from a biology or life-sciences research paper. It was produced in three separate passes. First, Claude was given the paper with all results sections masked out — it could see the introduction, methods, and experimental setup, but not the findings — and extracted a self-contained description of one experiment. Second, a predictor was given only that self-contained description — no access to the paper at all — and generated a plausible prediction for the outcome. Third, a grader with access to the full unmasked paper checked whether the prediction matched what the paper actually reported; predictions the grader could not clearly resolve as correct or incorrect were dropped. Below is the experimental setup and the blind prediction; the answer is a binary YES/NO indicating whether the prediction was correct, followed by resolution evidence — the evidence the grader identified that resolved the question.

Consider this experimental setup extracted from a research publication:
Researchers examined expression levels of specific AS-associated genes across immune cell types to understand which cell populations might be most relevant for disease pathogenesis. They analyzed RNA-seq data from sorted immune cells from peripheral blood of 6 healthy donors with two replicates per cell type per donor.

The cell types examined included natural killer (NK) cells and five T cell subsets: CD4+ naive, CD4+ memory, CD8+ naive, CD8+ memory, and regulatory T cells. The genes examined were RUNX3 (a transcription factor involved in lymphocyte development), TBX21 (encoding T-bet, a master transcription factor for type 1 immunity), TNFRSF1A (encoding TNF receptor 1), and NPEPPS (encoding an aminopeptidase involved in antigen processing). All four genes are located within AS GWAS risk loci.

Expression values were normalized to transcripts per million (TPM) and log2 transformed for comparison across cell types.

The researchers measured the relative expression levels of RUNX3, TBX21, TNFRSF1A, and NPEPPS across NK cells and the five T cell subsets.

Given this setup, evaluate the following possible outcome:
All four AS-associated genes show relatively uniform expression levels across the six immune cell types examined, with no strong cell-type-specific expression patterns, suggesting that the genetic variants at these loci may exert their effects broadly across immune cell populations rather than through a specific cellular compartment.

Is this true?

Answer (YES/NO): NO